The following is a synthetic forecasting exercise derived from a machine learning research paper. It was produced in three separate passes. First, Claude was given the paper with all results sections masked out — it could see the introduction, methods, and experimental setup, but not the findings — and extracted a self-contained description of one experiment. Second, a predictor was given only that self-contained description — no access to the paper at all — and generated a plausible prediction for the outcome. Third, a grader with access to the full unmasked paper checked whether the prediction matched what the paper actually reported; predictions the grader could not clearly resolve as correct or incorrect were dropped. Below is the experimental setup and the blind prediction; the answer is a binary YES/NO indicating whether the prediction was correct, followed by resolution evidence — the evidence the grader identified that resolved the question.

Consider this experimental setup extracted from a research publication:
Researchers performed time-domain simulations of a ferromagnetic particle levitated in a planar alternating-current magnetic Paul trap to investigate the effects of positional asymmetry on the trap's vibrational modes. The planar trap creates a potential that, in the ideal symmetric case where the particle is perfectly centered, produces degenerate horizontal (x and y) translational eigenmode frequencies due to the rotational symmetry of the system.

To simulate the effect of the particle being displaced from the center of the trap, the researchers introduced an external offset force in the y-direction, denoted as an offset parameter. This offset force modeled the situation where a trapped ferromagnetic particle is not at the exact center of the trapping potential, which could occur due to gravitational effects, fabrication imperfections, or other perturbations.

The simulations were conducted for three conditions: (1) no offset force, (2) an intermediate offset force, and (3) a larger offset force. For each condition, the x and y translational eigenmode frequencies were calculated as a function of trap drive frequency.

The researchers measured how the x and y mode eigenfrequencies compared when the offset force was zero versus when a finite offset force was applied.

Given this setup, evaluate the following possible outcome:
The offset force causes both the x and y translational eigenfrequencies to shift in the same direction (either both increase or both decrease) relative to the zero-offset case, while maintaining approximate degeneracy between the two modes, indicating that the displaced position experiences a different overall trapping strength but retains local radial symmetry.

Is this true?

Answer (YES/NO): NO